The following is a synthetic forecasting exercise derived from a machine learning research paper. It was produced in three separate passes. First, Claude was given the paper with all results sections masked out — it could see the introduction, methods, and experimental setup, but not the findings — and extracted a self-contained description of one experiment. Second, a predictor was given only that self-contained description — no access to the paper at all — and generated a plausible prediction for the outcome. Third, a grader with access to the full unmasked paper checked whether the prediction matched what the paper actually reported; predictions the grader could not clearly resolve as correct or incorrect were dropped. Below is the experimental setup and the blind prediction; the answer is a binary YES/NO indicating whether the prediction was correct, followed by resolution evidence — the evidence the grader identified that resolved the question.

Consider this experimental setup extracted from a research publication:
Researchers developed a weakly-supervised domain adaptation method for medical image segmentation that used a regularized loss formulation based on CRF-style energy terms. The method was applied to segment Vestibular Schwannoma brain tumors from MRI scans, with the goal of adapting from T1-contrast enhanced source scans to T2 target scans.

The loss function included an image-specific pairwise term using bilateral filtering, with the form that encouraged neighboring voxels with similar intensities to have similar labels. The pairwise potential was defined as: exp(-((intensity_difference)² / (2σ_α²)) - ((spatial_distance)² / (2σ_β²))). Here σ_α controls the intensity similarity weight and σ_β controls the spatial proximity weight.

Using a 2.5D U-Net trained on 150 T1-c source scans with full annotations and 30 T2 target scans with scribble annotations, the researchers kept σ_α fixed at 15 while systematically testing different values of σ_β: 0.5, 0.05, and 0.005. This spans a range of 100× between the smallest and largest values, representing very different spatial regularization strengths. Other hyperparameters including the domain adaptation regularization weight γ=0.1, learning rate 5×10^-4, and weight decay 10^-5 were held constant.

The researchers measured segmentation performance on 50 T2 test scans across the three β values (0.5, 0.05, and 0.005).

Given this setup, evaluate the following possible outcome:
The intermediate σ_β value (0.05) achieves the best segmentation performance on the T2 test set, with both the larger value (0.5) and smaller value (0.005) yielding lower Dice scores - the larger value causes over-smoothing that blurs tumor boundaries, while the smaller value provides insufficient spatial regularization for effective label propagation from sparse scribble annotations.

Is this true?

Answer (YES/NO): NO